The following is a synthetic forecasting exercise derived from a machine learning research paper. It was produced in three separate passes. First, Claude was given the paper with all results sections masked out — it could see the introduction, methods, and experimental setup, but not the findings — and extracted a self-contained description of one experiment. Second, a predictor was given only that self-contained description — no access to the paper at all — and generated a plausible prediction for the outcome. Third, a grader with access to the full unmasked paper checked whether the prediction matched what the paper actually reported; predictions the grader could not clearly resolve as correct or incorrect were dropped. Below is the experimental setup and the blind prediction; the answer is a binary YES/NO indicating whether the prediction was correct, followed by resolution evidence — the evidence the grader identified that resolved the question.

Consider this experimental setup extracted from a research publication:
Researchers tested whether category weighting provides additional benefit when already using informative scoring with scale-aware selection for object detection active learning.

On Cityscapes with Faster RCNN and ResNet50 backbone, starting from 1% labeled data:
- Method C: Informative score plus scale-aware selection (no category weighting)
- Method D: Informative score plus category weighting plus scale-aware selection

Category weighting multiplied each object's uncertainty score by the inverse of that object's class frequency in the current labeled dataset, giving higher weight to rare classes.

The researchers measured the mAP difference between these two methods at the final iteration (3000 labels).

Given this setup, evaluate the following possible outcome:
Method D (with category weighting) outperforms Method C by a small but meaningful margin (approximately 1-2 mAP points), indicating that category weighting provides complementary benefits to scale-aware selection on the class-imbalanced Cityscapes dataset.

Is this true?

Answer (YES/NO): YES